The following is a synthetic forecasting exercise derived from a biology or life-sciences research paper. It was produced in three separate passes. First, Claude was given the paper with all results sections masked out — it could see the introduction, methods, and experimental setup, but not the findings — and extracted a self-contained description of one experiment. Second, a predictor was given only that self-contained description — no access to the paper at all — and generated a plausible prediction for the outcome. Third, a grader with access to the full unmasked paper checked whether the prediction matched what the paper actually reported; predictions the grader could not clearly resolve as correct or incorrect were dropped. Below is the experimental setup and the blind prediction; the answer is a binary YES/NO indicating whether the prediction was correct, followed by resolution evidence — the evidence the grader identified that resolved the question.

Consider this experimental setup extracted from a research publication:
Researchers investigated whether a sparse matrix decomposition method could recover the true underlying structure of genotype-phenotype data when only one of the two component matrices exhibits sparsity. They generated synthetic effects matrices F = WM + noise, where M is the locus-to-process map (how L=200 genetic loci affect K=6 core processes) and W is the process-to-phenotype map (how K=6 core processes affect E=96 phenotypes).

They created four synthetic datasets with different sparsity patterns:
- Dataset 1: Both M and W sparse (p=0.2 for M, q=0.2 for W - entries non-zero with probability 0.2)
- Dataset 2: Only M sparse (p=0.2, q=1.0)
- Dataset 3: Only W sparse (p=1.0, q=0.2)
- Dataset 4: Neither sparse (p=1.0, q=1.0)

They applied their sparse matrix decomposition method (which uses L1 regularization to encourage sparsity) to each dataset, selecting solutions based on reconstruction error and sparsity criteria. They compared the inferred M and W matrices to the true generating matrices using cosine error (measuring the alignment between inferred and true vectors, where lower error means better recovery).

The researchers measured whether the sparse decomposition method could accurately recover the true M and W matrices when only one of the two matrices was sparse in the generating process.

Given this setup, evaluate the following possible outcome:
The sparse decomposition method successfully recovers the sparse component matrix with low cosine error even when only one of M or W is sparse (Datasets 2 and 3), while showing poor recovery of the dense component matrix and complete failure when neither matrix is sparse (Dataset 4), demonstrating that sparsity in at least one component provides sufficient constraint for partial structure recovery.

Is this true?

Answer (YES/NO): NO